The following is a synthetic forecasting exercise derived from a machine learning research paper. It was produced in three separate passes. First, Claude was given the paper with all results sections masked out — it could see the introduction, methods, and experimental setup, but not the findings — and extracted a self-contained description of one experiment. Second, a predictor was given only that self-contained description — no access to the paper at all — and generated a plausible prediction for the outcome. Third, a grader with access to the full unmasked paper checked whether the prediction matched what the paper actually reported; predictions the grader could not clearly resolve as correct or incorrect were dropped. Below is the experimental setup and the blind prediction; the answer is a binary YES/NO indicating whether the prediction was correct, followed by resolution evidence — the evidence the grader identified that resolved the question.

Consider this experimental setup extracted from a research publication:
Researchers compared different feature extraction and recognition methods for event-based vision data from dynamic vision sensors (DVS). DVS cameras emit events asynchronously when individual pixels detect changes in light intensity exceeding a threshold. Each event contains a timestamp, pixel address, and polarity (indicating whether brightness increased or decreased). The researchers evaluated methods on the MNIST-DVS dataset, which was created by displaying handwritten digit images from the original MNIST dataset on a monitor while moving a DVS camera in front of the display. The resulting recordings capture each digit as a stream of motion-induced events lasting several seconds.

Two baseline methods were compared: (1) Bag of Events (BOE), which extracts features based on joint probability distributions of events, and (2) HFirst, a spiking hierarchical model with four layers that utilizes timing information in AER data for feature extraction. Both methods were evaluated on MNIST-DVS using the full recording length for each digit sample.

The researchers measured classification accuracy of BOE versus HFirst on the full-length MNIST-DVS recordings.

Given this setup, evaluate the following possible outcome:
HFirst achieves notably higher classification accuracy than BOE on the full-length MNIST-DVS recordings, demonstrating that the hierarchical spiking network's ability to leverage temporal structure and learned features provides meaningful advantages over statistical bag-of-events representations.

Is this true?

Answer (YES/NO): YES